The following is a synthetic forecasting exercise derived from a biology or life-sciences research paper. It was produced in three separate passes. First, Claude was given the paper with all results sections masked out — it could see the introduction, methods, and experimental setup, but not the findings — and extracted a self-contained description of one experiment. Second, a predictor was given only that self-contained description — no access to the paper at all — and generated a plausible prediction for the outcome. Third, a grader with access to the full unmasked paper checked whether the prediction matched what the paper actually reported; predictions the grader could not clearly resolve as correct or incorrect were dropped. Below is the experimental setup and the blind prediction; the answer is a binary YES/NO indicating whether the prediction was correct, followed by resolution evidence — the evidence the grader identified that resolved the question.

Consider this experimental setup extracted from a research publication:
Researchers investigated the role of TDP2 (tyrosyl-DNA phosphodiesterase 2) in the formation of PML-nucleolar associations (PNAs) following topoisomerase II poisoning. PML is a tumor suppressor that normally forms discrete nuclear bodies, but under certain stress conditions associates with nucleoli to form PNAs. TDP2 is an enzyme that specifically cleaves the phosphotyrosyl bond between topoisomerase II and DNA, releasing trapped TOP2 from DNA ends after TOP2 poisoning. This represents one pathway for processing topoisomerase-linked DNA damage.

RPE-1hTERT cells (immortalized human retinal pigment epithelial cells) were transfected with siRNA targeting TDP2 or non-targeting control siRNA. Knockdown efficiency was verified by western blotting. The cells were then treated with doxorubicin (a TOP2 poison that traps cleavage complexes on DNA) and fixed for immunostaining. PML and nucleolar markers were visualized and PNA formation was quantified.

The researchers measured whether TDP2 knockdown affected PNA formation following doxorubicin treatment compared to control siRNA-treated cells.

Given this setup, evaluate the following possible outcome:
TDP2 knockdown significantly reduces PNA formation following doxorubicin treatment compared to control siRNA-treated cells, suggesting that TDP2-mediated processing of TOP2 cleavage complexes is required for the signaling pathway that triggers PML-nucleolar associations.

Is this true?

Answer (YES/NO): NO